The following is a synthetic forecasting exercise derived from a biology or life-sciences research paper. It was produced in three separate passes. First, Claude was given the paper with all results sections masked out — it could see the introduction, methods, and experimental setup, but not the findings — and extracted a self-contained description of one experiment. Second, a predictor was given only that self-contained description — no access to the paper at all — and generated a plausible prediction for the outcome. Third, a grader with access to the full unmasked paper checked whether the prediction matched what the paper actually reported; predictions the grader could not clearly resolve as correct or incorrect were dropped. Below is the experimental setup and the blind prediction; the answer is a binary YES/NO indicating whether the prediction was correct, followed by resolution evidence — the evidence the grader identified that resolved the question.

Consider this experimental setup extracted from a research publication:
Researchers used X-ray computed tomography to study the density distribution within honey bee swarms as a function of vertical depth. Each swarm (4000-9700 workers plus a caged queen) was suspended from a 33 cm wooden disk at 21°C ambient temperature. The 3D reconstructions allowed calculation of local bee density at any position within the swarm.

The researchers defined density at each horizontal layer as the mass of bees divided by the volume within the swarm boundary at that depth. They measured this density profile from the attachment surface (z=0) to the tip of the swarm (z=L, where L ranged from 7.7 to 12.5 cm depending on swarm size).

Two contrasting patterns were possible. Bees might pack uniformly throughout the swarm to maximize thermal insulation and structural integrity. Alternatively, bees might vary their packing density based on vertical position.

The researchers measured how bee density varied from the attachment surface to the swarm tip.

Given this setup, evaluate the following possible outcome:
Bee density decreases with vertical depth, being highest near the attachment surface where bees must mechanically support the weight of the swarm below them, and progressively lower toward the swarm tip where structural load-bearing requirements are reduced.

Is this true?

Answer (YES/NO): YES